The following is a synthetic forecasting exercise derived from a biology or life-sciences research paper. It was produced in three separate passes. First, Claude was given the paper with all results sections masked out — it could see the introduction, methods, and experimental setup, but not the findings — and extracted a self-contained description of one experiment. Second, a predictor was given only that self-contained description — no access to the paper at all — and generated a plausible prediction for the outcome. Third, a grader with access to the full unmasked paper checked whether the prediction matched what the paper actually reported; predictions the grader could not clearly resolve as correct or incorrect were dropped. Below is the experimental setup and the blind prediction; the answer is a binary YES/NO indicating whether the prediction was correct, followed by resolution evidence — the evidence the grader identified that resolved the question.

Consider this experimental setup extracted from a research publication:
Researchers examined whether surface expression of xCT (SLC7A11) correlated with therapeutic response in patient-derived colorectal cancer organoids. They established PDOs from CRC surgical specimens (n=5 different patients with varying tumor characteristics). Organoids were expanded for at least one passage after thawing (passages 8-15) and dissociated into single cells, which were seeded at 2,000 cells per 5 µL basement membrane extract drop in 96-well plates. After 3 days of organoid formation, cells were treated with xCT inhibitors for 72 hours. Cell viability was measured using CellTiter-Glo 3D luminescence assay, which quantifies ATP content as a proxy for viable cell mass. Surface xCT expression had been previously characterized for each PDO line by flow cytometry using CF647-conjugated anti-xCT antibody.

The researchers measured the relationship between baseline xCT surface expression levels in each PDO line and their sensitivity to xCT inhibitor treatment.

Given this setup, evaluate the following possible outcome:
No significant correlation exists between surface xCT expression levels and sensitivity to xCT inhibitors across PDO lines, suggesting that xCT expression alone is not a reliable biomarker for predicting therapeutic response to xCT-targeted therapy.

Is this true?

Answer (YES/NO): NO